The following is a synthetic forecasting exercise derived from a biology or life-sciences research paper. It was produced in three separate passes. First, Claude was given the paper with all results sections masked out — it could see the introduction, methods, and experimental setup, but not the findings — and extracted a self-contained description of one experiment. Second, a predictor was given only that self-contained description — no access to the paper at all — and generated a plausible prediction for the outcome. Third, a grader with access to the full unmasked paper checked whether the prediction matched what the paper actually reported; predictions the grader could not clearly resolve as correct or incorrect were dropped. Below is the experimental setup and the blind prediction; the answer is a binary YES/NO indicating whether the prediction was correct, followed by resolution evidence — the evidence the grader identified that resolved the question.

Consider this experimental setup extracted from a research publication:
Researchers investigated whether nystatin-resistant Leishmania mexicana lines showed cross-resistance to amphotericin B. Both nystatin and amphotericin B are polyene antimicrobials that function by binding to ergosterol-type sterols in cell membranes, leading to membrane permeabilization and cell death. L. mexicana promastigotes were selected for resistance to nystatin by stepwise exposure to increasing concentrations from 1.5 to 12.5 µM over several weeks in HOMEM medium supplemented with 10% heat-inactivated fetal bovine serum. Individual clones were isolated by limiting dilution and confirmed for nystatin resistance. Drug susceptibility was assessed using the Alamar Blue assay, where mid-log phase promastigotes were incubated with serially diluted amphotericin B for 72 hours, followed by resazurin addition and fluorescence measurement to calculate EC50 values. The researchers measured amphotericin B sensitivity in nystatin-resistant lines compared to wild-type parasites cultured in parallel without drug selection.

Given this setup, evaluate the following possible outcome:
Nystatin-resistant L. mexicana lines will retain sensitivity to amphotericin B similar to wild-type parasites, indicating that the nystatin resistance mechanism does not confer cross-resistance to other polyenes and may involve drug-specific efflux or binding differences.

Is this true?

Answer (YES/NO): NO